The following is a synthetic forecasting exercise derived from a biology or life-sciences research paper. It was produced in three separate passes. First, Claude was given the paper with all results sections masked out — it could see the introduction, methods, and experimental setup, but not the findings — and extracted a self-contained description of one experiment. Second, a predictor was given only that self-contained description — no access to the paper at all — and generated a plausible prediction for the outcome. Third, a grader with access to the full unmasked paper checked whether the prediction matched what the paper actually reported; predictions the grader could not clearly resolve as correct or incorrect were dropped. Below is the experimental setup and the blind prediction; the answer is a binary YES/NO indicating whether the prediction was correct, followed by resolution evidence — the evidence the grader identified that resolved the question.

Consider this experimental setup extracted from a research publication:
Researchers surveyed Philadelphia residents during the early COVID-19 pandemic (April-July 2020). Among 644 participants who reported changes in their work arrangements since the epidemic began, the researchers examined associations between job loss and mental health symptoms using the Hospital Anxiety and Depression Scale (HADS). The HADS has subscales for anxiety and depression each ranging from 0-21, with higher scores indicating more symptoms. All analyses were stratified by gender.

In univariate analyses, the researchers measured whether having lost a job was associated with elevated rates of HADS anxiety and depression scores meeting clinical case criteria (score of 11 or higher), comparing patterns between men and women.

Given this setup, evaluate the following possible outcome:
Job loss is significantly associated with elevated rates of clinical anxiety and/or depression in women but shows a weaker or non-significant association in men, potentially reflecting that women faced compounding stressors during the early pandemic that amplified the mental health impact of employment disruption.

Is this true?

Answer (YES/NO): NO